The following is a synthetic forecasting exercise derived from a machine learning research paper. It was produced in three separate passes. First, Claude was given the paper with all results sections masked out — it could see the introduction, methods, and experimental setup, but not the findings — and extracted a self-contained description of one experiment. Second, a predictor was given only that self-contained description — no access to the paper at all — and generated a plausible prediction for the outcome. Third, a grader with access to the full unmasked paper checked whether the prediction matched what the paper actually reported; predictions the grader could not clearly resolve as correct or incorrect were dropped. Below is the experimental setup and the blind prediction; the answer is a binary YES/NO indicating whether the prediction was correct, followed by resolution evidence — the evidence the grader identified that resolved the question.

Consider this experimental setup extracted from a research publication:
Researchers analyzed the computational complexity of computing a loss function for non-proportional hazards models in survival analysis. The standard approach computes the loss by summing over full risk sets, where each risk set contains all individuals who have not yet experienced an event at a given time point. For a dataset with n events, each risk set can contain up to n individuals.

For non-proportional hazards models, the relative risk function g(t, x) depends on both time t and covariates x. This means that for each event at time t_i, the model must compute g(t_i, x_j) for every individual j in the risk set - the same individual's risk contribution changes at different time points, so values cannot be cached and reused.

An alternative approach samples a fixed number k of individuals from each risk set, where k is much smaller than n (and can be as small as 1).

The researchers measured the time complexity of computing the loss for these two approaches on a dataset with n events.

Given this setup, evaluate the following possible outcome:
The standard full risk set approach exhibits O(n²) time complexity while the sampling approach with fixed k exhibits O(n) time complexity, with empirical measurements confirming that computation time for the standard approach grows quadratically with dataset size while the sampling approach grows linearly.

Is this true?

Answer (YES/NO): NO